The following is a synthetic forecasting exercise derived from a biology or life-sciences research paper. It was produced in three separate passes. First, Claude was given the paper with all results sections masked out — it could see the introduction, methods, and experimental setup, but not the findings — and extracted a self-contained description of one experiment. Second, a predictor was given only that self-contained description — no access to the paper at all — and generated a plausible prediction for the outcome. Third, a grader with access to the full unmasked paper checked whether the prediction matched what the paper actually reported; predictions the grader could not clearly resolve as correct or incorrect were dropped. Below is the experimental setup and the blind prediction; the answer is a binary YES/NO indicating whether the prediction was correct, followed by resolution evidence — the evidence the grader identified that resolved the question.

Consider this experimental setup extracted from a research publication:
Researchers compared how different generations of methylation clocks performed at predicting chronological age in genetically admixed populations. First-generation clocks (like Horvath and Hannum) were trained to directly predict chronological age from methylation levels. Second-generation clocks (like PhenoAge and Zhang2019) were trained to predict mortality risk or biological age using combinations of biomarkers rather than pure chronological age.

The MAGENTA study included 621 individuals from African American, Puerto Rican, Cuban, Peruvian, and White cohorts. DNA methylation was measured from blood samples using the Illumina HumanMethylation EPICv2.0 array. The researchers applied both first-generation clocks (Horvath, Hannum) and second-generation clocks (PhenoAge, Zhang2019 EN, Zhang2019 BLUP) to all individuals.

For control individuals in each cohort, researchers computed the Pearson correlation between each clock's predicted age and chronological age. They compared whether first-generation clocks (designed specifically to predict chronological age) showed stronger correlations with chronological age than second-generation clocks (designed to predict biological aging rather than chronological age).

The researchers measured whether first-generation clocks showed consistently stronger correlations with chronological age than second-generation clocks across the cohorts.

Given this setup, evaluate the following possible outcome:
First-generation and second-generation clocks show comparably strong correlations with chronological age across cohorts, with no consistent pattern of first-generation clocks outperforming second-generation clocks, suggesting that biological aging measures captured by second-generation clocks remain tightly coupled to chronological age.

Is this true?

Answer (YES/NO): NO